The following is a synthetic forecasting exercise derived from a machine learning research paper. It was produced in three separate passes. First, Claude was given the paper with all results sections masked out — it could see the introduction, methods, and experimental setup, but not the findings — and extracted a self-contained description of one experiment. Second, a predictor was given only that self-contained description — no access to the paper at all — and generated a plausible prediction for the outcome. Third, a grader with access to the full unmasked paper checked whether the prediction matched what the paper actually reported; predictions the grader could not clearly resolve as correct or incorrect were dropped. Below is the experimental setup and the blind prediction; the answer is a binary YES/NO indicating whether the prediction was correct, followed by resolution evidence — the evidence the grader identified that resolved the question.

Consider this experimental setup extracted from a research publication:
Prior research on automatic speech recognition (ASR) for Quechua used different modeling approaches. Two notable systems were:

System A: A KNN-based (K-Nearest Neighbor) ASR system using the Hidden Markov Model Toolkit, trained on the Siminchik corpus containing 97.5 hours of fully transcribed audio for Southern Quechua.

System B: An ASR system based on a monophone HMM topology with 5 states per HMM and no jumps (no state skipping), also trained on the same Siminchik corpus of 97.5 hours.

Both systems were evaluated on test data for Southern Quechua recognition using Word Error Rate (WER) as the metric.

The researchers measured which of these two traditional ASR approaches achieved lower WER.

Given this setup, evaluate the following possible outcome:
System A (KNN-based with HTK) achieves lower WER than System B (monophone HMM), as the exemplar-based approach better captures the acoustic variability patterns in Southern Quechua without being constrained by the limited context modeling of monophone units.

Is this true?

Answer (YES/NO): NO